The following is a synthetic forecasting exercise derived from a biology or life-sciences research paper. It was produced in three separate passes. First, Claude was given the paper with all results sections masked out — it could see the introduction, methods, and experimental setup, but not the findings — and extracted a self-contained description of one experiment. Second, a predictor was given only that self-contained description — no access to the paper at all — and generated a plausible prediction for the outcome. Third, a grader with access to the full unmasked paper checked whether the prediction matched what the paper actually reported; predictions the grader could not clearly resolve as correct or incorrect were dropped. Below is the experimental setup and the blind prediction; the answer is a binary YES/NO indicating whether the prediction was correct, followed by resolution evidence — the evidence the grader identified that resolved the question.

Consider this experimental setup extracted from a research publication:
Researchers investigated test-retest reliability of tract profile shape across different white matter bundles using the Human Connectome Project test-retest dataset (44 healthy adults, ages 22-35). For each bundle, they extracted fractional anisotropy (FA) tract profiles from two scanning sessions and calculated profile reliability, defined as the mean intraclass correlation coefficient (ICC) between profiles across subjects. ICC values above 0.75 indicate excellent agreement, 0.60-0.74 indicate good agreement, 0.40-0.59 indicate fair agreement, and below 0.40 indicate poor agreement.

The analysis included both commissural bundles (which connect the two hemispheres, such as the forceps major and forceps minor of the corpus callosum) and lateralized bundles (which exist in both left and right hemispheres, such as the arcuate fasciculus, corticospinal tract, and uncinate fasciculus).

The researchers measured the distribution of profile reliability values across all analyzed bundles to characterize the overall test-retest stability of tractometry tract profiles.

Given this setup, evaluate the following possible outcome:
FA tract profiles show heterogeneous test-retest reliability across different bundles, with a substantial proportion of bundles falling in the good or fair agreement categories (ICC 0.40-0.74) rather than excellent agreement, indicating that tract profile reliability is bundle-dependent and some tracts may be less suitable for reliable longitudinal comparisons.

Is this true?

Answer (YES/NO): NO